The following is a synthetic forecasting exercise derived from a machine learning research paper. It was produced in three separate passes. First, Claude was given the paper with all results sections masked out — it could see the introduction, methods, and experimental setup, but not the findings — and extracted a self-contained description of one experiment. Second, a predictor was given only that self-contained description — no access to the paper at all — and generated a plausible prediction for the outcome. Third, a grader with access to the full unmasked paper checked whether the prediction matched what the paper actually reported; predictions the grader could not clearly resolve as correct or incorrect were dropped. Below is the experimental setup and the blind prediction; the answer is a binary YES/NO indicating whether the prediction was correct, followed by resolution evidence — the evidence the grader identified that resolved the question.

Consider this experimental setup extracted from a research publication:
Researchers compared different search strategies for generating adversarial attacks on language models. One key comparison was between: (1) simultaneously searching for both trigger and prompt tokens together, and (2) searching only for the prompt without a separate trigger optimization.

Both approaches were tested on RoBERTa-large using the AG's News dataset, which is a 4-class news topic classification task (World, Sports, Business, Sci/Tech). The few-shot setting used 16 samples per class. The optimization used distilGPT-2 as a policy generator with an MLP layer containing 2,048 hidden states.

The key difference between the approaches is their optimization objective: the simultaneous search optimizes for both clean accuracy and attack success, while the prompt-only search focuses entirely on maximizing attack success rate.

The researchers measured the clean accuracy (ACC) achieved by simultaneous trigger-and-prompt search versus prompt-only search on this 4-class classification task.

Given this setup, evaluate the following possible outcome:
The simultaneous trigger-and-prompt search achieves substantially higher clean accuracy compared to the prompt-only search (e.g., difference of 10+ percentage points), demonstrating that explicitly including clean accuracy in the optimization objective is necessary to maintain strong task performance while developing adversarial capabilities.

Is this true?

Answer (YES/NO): YES